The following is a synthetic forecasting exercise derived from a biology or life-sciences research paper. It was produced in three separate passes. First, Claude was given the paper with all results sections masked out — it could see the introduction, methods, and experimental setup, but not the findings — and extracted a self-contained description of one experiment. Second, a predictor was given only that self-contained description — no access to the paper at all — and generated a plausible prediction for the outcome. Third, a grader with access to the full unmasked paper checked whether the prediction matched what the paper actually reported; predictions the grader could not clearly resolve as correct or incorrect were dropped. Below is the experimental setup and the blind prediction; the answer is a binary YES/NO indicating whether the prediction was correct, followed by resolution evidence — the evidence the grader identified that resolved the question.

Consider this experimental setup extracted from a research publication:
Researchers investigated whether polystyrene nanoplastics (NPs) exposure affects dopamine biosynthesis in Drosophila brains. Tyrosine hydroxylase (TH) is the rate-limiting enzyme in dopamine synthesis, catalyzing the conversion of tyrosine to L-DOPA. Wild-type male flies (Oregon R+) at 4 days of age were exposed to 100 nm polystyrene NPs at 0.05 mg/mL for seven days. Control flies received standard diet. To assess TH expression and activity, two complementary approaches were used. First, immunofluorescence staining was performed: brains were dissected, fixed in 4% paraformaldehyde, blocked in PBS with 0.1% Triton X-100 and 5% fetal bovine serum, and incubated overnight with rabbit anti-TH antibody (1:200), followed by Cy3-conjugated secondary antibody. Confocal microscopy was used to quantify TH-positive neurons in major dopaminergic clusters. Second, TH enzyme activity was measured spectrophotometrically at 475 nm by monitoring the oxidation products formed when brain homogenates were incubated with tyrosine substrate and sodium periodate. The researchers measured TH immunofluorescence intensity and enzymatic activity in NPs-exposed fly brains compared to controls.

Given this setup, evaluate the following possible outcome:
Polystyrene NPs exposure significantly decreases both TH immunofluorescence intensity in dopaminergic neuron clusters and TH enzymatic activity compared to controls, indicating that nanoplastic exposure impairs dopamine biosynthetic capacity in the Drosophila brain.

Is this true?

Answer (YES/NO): YES